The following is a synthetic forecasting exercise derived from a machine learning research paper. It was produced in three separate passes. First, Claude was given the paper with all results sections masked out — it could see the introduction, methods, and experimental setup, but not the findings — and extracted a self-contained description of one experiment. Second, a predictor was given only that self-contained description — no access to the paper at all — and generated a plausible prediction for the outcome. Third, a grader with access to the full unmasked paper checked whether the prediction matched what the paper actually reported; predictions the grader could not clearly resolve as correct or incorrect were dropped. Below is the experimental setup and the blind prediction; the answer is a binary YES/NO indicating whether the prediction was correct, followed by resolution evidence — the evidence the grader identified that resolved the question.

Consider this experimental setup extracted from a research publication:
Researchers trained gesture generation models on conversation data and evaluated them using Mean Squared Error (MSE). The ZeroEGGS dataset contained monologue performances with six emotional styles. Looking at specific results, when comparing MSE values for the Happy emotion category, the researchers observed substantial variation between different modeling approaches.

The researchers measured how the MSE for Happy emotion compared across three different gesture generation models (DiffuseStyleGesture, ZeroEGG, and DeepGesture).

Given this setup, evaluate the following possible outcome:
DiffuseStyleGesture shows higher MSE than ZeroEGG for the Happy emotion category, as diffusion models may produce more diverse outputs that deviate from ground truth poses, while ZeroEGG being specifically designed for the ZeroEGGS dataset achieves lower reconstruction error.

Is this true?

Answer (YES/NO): NO